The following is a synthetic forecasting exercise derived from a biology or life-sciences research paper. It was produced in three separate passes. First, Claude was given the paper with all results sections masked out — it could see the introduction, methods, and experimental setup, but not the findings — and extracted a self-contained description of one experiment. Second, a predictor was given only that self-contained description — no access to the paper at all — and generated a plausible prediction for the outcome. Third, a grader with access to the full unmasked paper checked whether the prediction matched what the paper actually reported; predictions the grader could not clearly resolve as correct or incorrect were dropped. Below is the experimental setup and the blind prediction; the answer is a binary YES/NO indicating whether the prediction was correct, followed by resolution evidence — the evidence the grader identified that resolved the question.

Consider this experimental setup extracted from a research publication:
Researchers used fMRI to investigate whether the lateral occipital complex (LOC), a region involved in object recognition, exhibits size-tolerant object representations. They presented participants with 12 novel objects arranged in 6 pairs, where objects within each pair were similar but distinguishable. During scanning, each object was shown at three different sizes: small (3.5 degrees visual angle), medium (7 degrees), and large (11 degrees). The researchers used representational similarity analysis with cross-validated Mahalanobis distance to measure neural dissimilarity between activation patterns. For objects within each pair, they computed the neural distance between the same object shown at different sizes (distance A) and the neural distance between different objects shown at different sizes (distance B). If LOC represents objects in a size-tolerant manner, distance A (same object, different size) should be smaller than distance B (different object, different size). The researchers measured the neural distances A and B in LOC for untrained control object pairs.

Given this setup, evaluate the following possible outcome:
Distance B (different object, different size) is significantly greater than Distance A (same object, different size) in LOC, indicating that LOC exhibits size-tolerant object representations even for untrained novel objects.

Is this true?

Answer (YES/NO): YES